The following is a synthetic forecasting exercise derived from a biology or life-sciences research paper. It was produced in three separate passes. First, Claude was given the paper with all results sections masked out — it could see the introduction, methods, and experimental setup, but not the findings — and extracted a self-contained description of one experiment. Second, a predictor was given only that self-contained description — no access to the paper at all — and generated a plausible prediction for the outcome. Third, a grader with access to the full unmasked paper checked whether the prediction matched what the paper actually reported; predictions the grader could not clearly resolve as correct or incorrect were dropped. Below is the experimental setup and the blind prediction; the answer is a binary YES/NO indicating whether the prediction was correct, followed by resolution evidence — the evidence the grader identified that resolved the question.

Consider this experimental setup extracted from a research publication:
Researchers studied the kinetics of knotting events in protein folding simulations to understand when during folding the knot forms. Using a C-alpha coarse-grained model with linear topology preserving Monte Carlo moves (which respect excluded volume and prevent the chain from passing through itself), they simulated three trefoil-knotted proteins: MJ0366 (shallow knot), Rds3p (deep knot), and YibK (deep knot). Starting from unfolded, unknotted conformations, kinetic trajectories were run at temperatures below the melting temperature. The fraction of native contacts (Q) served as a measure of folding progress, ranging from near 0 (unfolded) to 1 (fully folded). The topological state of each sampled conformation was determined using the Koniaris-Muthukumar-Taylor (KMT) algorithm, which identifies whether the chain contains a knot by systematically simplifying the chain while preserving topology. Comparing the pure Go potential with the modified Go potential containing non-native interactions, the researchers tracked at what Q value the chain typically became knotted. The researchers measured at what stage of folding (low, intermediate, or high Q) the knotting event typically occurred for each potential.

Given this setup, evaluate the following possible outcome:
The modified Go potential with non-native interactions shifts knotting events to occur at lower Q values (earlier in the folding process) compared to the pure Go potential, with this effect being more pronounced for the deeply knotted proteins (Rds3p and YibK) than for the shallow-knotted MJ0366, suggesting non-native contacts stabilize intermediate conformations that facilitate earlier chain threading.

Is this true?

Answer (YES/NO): NO